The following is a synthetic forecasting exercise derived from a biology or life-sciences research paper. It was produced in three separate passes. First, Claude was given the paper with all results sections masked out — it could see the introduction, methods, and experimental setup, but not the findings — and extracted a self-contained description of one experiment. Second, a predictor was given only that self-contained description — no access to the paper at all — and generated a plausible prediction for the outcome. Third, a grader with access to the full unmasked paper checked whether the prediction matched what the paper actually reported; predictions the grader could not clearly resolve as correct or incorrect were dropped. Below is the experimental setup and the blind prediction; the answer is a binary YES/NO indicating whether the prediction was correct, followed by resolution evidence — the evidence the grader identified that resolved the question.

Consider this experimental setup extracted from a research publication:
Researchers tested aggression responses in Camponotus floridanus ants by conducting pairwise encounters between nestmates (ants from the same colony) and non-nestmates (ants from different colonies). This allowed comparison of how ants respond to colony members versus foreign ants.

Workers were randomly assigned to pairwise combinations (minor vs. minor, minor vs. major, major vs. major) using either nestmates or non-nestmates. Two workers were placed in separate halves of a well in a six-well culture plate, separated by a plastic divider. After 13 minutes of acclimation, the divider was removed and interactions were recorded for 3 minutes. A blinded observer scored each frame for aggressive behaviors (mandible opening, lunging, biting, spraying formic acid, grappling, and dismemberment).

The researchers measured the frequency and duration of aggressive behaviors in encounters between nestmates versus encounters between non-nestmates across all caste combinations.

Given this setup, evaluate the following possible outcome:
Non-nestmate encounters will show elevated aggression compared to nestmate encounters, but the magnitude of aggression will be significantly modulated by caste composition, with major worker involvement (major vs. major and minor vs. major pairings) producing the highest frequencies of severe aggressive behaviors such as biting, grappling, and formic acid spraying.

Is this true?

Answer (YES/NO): NO